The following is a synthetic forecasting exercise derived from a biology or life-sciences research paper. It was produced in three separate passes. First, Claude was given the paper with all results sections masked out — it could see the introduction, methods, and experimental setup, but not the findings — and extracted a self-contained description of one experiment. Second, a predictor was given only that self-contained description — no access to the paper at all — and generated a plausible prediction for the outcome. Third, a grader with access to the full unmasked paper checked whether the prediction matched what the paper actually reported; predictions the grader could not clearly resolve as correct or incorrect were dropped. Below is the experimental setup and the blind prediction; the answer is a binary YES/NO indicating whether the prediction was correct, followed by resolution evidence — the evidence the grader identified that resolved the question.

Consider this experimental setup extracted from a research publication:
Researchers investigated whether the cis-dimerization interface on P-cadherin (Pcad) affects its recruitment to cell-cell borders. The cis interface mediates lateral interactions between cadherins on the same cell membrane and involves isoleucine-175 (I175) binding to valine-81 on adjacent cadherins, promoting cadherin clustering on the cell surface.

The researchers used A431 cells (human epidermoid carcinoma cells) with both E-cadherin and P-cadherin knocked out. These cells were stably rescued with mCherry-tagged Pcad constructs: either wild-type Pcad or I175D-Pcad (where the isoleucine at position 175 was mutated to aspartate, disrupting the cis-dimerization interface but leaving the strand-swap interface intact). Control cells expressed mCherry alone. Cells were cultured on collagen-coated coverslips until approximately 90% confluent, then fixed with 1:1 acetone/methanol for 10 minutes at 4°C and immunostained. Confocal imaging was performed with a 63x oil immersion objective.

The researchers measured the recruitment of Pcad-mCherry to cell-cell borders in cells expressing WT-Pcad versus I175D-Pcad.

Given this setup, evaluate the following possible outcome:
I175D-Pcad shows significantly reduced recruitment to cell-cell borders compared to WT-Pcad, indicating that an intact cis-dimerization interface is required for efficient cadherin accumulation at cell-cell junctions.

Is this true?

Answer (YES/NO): NO